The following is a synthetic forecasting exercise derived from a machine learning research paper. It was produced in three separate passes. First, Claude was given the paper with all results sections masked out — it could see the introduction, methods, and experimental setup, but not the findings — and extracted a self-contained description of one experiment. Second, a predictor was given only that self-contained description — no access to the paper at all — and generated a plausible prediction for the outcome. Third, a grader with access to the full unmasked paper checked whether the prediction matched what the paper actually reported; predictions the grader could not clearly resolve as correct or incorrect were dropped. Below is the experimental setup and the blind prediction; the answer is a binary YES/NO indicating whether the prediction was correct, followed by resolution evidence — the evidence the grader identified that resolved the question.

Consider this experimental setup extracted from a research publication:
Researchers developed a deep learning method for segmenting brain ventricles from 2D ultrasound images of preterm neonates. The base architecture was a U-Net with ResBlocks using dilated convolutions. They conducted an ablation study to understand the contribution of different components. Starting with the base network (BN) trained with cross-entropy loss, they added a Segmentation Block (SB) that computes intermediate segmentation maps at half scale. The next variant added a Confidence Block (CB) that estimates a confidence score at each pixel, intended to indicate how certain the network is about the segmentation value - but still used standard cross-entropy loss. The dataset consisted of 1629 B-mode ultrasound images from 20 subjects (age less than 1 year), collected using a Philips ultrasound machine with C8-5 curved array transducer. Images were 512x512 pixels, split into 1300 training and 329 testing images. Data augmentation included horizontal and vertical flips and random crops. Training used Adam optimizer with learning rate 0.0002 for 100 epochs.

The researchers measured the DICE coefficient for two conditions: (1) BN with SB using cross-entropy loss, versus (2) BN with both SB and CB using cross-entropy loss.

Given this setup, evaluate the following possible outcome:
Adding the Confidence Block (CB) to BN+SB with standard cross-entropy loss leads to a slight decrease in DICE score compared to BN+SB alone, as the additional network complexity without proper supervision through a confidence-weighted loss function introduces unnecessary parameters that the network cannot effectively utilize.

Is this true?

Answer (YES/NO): YES